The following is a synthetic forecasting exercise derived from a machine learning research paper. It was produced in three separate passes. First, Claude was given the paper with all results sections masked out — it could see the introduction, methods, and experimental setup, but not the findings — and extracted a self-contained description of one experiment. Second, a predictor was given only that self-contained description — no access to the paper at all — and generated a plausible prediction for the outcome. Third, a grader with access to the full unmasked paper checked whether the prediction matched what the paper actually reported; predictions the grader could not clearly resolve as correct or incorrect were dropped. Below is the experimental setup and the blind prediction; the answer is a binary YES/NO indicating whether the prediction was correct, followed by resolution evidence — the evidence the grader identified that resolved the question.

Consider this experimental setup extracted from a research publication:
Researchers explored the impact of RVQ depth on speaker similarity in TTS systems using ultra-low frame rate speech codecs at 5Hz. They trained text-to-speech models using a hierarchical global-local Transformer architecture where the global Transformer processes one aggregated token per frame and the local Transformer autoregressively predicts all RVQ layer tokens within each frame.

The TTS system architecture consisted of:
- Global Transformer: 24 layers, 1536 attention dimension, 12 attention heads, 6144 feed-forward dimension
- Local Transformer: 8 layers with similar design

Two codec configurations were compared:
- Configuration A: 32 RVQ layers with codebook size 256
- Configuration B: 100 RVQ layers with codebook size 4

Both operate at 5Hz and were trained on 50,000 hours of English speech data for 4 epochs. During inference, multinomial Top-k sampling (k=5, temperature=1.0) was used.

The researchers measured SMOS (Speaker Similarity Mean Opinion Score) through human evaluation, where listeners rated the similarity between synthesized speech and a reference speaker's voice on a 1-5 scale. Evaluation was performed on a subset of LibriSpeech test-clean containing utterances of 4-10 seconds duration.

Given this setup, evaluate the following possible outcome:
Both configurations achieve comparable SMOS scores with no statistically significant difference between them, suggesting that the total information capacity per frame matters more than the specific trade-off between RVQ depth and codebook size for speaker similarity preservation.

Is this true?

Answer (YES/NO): NO